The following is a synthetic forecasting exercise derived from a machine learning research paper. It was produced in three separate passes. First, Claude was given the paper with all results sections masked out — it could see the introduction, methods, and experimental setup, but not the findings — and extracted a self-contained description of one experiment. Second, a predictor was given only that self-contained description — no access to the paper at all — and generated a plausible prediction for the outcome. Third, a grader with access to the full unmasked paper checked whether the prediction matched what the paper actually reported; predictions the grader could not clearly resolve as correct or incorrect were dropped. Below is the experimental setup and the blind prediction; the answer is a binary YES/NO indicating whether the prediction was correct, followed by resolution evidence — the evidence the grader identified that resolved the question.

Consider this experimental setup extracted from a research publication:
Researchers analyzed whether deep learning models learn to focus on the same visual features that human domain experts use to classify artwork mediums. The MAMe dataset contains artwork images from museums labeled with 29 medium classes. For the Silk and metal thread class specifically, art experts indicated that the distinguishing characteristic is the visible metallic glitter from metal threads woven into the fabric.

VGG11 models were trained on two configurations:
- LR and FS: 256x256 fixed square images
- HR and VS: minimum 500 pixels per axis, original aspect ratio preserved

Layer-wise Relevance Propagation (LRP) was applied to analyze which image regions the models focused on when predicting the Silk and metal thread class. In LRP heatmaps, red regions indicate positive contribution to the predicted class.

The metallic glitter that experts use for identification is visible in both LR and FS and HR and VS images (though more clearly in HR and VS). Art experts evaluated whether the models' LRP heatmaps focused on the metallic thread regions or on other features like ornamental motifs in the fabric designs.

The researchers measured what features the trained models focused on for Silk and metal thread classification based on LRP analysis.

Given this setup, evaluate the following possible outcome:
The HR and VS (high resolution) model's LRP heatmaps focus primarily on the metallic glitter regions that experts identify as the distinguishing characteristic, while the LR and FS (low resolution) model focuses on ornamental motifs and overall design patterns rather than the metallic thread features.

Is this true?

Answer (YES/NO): NO